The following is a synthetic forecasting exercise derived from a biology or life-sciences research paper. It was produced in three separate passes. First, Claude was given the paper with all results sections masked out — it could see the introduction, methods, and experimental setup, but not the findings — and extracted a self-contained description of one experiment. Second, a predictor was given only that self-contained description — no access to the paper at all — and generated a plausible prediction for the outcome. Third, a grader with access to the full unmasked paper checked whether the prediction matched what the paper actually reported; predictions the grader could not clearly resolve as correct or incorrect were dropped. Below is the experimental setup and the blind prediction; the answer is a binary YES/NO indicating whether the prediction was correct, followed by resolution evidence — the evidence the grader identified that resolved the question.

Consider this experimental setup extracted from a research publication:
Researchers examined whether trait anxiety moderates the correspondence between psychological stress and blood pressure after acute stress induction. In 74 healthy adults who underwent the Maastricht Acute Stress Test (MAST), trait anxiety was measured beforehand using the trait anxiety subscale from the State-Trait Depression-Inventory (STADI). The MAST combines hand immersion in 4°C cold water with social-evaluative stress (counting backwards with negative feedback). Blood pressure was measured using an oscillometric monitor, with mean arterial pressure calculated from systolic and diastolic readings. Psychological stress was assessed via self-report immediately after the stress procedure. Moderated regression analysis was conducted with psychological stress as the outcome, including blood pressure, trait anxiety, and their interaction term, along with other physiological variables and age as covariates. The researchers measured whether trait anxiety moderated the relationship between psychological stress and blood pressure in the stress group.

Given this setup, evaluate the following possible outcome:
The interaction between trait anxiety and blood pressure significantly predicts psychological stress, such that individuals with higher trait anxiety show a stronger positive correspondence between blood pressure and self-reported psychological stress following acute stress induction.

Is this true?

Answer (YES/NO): NO